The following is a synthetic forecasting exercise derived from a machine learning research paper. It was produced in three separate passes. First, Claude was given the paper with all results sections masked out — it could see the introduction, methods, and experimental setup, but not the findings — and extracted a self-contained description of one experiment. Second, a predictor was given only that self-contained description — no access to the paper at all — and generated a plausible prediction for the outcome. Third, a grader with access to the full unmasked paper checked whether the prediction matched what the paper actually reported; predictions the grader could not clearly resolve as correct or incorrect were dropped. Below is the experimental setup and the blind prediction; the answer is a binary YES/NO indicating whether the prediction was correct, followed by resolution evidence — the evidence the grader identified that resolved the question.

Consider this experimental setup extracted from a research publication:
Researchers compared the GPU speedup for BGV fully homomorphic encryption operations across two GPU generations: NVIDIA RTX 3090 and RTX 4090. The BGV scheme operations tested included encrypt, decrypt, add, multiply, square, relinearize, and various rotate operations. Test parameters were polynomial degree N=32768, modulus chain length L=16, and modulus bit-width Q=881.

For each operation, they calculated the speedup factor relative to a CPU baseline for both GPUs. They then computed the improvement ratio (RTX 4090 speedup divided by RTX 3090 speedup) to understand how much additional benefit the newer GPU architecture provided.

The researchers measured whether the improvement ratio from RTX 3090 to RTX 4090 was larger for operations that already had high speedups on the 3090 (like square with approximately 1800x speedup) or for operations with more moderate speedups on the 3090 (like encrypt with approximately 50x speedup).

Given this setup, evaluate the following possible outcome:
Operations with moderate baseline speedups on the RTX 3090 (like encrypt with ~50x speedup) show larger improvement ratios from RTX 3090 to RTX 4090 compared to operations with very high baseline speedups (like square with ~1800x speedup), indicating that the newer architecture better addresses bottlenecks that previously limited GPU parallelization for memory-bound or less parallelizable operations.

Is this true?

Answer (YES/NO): YES